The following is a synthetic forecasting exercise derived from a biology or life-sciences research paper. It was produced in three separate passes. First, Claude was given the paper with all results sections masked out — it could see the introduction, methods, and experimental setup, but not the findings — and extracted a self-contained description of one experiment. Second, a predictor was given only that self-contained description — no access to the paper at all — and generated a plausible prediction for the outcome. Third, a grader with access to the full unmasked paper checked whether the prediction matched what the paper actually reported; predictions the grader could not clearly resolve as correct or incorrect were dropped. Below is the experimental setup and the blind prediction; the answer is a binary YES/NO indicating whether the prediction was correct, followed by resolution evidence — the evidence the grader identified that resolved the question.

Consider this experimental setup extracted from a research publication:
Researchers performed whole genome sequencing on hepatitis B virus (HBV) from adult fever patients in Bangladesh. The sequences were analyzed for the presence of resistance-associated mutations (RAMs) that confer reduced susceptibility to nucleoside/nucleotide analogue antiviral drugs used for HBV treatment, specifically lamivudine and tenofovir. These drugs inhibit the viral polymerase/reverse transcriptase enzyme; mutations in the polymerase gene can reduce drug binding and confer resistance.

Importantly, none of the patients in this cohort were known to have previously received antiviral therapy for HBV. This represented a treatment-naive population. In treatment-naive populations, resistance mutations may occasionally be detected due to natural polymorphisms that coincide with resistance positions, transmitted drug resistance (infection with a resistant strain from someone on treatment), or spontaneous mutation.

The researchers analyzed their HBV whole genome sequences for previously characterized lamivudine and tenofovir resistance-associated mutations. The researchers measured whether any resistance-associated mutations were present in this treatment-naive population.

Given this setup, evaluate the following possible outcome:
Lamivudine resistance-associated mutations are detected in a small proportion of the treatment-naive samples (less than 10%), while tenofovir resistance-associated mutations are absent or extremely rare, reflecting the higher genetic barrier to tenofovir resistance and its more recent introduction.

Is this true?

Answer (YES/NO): NO